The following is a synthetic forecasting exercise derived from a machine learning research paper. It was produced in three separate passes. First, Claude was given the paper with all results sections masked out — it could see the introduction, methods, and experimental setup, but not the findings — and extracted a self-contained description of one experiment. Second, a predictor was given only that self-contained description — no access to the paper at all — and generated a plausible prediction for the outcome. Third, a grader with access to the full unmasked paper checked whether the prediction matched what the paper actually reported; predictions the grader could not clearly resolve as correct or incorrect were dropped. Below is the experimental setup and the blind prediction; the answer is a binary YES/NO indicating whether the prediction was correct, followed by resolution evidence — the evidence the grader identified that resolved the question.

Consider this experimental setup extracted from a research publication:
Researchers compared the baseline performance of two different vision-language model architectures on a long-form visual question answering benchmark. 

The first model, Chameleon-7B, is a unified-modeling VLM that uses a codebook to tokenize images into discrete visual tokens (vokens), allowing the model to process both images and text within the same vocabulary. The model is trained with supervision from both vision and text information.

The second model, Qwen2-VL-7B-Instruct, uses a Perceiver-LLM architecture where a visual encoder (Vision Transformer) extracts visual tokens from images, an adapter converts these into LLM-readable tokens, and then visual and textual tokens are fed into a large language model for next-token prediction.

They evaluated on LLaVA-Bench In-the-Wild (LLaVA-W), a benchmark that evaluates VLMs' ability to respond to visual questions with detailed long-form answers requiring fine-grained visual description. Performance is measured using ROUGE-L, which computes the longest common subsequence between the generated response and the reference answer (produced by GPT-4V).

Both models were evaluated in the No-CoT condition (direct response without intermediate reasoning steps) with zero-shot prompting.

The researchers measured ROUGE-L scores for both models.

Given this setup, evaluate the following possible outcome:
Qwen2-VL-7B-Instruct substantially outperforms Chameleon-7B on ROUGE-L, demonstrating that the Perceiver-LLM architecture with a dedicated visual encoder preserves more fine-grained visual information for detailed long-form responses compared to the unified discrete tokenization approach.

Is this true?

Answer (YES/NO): YES